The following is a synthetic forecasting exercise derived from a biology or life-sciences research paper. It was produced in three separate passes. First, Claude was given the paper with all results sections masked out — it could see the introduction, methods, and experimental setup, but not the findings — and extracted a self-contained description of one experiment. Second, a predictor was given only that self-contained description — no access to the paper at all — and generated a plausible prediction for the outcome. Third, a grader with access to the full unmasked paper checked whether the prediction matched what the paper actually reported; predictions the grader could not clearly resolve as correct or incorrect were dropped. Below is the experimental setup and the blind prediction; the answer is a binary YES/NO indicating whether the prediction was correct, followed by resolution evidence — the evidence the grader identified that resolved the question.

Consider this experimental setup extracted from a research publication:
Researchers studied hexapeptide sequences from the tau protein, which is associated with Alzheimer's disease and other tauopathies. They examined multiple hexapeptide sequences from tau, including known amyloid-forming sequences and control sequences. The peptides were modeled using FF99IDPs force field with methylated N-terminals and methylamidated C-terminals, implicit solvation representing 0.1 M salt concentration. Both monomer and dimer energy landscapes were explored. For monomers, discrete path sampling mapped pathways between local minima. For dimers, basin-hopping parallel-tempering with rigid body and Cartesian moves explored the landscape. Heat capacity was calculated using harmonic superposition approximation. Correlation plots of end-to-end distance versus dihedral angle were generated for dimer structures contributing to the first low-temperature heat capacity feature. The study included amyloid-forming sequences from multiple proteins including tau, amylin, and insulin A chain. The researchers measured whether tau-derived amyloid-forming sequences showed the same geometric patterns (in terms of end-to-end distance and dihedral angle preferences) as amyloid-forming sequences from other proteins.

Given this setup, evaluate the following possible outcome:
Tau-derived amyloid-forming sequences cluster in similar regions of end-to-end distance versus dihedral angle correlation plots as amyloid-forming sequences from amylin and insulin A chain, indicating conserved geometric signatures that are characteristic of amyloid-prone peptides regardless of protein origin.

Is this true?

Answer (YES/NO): YES